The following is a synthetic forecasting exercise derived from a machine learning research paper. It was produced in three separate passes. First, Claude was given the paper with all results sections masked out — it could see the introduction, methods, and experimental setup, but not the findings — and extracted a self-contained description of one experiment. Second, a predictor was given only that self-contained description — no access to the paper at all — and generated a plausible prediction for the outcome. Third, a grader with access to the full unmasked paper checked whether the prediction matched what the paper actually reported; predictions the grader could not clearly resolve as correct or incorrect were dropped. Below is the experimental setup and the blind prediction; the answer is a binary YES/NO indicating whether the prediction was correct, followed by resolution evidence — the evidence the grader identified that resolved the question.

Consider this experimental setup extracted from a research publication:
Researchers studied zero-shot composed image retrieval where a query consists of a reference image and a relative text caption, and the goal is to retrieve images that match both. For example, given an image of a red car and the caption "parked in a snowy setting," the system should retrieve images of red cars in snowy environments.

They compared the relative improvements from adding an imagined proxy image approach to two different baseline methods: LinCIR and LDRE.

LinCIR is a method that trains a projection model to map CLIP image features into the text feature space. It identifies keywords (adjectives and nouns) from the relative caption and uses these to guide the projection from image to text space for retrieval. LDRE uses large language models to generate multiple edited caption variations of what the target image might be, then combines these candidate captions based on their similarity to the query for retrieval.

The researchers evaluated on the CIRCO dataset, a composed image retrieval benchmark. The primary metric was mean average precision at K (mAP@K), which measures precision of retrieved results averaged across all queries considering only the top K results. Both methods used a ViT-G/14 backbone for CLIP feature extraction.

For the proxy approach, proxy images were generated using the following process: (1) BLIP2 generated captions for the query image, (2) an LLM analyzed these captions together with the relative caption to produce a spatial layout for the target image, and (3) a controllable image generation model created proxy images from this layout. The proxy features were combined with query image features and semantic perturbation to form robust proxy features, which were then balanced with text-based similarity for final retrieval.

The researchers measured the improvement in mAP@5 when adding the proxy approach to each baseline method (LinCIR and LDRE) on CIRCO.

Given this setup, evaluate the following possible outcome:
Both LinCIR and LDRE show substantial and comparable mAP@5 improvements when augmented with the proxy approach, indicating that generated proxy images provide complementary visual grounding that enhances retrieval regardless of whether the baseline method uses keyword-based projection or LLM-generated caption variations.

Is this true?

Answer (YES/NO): NO